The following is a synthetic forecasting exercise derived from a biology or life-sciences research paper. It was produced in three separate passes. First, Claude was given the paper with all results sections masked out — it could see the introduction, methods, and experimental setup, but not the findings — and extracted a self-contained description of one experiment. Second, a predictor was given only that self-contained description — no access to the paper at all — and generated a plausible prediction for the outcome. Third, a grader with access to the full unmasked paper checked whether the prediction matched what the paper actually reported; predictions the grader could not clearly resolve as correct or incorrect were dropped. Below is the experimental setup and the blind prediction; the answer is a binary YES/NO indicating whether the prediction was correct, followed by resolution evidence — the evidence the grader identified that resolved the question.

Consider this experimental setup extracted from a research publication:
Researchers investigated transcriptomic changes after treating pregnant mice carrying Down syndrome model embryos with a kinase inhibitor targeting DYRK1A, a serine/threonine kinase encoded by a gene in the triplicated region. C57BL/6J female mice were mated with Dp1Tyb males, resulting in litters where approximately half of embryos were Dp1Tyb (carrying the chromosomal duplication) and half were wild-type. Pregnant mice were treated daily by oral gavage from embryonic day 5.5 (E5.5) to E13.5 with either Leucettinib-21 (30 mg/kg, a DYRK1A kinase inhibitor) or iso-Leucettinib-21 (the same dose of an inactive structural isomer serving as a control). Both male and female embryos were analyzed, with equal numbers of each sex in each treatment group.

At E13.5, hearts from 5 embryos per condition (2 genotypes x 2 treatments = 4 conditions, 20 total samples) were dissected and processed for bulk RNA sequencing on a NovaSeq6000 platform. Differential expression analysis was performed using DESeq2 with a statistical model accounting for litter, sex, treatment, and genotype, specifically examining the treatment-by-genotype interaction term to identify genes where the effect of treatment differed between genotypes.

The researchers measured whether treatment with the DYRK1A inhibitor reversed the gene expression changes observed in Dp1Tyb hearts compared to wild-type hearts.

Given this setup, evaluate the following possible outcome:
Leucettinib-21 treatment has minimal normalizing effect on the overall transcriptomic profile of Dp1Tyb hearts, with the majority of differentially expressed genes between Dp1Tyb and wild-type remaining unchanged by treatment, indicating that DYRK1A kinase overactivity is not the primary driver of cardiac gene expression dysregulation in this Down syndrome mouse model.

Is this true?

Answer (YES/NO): NO